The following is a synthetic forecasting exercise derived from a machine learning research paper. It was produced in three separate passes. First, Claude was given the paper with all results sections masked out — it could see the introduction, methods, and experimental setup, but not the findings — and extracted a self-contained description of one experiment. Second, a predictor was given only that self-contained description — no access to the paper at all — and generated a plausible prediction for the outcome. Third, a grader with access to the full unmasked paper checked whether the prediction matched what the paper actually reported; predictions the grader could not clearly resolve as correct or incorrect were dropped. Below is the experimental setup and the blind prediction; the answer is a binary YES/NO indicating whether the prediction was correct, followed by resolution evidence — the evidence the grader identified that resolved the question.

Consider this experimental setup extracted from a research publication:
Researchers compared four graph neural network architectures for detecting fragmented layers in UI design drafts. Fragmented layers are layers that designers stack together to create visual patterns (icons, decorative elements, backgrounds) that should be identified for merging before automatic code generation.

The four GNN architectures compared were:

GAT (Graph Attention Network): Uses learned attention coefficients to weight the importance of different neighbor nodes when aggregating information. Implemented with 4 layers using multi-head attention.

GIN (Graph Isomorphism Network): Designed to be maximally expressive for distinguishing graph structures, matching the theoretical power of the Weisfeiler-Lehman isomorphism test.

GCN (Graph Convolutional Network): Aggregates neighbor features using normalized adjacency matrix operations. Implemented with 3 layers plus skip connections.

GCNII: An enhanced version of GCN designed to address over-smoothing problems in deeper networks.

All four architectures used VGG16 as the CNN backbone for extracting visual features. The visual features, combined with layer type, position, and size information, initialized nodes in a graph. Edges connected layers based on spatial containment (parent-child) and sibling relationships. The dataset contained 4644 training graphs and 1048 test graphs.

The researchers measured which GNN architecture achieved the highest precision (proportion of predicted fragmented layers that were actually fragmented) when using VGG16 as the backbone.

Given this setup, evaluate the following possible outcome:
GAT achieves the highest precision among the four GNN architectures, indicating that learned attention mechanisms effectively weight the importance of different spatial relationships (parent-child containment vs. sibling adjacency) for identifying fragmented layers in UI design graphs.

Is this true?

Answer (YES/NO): YES